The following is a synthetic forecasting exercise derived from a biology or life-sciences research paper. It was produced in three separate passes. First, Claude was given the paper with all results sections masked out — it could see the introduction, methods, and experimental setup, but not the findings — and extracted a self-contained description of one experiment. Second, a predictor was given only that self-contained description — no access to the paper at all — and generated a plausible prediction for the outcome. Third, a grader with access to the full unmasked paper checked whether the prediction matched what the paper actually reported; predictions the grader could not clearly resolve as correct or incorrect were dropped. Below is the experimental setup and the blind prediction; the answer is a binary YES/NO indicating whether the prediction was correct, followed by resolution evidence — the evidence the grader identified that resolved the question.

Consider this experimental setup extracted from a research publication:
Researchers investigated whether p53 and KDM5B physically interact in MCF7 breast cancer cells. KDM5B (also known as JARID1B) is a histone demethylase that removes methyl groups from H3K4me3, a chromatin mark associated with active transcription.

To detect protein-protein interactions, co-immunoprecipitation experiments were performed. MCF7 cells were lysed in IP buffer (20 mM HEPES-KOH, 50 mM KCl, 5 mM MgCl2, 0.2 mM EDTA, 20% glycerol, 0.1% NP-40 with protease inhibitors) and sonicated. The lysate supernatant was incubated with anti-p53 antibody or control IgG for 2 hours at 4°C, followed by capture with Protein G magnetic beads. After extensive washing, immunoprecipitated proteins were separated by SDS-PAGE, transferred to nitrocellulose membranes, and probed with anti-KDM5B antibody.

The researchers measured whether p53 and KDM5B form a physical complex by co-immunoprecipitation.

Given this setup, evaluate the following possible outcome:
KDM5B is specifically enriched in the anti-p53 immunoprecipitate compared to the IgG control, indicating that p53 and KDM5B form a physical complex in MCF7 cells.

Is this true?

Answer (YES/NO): YES